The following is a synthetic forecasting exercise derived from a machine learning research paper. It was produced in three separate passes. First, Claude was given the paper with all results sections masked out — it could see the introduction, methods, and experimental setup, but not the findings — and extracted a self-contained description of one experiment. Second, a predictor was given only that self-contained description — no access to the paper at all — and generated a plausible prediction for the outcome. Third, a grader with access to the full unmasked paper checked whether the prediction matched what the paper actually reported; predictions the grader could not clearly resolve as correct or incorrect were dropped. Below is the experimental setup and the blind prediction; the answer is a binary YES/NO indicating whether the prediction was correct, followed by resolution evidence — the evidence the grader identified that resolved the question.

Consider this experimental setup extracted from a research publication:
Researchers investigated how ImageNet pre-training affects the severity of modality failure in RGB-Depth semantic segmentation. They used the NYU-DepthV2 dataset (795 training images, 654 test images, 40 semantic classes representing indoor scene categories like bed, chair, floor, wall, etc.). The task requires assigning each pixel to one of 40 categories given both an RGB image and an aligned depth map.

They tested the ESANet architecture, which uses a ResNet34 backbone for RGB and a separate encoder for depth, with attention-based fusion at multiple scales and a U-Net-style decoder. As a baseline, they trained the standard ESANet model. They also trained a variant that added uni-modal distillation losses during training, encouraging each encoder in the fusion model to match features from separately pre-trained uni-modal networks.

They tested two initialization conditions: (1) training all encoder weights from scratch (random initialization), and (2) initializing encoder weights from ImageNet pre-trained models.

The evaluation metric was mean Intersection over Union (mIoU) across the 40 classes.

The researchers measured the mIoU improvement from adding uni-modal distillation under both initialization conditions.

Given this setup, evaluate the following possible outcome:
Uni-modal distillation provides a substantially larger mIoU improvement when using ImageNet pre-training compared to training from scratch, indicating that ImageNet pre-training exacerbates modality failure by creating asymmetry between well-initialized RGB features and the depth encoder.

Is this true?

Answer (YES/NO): NO